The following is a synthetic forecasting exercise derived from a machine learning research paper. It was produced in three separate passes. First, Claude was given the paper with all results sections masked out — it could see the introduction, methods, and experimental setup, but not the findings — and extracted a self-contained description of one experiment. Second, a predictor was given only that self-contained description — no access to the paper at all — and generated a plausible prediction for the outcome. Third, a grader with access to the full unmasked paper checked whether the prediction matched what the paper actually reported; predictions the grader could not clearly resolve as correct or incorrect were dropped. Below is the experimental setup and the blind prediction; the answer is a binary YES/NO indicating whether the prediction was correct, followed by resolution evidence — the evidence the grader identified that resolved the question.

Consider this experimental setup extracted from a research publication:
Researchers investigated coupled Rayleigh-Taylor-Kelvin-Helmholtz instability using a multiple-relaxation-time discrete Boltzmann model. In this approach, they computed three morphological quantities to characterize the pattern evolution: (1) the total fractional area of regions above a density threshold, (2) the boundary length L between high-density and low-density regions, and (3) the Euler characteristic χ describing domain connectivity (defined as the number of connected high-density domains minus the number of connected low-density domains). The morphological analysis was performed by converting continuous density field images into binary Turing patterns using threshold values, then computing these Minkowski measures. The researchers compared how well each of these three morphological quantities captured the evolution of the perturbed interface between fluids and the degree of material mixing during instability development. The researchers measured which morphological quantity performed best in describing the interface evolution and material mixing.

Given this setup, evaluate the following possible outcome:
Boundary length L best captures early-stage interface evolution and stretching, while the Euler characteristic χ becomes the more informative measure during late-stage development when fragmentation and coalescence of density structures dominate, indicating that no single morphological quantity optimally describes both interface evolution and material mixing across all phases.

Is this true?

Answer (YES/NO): NO